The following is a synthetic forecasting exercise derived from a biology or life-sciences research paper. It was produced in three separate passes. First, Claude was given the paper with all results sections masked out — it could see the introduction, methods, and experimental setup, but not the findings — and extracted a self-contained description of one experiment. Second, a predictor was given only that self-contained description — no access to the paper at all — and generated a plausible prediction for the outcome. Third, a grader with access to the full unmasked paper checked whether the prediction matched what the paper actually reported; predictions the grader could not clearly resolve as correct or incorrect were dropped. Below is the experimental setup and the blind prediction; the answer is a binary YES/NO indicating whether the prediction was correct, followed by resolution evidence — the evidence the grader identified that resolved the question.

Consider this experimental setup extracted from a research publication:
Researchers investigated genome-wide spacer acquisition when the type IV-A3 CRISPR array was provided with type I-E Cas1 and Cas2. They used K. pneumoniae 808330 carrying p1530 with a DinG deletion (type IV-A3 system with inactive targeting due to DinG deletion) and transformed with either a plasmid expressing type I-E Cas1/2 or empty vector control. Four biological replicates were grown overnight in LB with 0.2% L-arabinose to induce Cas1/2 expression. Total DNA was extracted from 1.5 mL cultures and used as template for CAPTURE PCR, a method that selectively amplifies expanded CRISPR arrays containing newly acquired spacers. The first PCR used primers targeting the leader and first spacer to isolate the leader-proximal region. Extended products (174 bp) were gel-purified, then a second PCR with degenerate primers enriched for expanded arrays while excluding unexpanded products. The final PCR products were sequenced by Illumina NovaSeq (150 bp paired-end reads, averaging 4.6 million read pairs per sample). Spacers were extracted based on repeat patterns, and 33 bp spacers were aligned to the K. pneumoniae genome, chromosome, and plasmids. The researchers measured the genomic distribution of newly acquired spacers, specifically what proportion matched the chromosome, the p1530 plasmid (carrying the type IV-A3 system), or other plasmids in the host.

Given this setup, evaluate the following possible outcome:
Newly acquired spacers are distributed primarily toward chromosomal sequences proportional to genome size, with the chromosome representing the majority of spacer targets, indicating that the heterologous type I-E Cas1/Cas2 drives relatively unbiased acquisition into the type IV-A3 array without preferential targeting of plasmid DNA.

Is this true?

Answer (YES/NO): NO